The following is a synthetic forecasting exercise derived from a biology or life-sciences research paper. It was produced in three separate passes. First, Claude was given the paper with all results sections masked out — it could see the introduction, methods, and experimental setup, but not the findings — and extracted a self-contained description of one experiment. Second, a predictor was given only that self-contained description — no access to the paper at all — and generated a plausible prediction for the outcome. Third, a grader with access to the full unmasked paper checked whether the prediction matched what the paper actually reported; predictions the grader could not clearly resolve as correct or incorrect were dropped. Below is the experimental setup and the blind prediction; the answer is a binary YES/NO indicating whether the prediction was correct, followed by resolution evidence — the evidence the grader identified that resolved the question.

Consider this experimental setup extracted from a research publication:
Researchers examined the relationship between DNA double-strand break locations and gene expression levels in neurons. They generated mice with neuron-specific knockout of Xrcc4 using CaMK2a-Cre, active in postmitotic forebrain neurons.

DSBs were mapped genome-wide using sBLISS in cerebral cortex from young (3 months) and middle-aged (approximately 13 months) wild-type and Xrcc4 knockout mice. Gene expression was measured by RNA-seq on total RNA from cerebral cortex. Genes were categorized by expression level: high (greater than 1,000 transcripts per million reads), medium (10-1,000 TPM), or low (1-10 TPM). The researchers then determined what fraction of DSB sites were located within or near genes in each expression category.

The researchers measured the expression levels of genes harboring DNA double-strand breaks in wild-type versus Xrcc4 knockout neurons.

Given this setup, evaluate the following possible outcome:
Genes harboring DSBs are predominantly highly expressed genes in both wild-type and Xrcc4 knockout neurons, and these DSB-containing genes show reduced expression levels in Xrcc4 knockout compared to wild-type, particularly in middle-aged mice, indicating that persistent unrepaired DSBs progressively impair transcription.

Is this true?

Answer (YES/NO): NO